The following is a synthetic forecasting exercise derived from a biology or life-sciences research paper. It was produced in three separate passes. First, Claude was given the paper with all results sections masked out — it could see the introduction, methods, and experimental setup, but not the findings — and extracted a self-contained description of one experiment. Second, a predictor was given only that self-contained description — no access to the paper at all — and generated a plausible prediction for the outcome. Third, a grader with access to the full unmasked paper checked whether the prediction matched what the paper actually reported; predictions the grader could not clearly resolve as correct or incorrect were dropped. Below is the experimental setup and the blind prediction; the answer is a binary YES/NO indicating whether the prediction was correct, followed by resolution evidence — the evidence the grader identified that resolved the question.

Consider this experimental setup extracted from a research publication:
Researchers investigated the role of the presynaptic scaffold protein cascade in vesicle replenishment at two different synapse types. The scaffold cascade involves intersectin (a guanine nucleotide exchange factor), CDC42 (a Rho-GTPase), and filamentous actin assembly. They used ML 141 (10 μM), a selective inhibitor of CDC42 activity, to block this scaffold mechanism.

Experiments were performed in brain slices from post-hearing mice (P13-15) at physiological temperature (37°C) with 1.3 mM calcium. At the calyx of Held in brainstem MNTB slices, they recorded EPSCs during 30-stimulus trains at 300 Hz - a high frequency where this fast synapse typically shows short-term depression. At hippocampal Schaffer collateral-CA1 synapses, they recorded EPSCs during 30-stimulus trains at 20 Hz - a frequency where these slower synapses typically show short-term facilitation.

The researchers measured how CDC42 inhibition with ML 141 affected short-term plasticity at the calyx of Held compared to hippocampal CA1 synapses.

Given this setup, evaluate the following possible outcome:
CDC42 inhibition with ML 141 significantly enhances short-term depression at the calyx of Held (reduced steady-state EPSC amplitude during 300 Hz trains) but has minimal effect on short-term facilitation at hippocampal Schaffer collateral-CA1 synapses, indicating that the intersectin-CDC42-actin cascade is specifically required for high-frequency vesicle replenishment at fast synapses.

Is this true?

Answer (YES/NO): YES